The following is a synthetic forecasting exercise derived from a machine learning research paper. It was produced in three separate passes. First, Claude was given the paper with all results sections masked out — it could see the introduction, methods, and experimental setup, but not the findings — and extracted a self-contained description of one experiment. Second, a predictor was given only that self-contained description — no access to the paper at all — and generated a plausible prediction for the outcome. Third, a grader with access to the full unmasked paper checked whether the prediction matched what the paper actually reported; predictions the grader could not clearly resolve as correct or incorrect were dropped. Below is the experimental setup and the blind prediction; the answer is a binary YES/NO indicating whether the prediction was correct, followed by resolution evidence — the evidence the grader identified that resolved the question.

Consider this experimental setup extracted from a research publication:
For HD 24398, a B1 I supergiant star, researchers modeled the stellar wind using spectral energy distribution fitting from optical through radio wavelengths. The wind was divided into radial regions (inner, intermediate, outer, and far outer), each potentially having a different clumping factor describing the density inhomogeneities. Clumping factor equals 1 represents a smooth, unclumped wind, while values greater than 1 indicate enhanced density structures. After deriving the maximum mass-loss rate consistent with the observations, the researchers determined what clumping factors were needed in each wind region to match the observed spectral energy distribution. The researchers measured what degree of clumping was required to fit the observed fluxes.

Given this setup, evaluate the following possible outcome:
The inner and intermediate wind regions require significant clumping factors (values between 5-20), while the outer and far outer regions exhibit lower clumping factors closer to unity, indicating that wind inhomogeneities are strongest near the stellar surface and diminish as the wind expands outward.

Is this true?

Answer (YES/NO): NO